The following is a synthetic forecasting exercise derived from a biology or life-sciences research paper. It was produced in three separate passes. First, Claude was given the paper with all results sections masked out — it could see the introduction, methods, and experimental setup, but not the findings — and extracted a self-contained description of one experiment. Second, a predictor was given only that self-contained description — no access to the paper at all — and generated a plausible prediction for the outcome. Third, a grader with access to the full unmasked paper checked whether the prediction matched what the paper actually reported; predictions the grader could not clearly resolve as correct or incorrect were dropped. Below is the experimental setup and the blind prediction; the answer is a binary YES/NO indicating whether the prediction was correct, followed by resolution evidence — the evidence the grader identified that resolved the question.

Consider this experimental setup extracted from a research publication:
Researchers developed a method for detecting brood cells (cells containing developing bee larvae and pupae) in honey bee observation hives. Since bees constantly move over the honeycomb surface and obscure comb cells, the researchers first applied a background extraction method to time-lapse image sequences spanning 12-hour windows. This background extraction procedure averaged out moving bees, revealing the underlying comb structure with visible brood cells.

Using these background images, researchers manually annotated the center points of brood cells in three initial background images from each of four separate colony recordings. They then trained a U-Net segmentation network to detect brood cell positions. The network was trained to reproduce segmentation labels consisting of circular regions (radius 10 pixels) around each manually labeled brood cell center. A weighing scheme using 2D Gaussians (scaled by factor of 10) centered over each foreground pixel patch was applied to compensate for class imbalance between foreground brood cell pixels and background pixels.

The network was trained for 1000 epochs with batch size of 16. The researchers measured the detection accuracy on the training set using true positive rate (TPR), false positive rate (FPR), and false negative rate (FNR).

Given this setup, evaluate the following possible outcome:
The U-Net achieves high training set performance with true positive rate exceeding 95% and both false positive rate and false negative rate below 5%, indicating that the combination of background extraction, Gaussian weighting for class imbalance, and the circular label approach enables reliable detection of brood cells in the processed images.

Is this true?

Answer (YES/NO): NO